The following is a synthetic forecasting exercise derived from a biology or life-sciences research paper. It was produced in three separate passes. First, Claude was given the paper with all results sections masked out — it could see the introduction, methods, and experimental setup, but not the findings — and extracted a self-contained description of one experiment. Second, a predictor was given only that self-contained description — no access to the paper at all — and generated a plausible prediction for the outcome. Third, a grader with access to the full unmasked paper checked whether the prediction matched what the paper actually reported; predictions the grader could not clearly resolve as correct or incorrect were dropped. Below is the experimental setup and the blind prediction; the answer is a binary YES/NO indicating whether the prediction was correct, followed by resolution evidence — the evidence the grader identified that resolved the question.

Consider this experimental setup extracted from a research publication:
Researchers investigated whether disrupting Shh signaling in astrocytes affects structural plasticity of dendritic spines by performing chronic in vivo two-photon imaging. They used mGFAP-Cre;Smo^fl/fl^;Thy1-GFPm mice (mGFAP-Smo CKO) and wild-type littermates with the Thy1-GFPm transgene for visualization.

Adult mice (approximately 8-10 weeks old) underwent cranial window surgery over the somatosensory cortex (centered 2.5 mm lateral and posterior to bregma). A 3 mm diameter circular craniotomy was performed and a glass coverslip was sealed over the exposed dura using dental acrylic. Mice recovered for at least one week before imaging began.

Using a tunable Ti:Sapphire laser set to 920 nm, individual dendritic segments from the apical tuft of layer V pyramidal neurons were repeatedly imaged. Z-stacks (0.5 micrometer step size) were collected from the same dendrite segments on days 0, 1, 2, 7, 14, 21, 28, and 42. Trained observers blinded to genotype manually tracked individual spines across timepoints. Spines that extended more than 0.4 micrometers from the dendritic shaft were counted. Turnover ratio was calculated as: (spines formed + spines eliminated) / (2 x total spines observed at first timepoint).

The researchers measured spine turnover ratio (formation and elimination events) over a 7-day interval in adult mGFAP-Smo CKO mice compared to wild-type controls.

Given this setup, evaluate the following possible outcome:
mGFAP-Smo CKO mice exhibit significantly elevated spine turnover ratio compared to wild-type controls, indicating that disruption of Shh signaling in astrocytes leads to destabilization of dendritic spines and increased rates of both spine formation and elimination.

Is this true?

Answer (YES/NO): NO